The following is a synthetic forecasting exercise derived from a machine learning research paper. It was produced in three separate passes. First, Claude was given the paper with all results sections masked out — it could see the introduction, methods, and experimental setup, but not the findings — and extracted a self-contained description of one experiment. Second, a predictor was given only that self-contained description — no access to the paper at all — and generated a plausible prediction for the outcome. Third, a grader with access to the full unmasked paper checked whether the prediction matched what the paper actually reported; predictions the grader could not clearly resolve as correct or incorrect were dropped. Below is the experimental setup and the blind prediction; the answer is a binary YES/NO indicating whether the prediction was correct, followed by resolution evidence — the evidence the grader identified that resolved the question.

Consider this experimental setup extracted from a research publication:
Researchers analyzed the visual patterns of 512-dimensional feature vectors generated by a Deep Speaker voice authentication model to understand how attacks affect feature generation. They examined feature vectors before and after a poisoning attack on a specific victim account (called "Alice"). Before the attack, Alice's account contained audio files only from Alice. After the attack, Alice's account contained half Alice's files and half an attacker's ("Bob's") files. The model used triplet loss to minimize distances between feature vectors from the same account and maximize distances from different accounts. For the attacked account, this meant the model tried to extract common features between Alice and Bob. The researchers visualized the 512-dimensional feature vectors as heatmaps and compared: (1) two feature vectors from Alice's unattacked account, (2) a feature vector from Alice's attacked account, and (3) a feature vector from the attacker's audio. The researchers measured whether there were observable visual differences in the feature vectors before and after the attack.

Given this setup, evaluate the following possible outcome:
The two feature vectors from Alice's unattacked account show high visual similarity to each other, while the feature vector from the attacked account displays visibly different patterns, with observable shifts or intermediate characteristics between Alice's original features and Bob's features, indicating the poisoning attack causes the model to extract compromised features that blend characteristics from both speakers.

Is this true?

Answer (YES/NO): YES